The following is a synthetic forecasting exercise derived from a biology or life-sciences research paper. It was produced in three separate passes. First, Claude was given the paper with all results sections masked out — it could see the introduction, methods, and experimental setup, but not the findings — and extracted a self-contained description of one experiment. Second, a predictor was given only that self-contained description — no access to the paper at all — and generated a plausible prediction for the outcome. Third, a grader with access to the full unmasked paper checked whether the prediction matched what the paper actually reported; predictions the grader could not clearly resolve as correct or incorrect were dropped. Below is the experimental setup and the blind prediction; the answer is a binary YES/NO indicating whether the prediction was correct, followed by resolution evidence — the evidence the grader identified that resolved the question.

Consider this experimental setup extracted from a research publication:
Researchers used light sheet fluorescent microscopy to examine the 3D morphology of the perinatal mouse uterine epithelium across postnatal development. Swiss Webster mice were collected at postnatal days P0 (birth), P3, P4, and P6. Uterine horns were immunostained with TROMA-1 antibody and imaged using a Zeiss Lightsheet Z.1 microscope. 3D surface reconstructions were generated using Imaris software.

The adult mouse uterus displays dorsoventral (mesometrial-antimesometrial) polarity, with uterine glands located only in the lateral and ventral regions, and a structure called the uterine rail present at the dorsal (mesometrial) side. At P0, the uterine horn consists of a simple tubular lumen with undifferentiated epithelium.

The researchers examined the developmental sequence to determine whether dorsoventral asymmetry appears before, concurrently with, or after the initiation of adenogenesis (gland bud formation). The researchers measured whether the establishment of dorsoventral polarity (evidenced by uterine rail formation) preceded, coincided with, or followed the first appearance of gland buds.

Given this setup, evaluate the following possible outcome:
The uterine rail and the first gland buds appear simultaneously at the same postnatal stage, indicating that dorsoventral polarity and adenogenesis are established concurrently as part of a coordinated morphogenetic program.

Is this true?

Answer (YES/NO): NO